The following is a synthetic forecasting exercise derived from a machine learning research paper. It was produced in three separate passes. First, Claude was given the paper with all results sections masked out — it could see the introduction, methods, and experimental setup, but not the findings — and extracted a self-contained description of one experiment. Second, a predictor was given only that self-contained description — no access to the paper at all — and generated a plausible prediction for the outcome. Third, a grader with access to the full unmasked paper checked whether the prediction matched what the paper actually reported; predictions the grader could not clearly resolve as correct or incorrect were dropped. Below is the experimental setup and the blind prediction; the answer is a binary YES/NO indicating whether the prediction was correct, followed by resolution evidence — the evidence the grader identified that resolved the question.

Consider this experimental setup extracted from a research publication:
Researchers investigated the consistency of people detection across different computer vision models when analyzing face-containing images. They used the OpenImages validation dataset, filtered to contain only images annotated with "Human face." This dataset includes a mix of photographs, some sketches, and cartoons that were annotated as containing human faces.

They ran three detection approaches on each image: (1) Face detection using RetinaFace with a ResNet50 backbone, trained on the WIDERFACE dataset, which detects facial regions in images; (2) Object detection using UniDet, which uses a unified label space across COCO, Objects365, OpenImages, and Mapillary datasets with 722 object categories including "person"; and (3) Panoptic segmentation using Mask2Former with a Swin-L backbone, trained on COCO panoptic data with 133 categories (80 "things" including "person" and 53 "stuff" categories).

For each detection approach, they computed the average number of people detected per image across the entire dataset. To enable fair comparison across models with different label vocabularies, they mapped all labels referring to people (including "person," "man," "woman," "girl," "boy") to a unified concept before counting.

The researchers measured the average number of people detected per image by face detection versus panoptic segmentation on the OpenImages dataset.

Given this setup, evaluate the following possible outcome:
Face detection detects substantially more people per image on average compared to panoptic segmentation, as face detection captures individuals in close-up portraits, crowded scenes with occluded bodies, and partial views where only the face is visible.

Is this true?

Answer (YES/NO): NO